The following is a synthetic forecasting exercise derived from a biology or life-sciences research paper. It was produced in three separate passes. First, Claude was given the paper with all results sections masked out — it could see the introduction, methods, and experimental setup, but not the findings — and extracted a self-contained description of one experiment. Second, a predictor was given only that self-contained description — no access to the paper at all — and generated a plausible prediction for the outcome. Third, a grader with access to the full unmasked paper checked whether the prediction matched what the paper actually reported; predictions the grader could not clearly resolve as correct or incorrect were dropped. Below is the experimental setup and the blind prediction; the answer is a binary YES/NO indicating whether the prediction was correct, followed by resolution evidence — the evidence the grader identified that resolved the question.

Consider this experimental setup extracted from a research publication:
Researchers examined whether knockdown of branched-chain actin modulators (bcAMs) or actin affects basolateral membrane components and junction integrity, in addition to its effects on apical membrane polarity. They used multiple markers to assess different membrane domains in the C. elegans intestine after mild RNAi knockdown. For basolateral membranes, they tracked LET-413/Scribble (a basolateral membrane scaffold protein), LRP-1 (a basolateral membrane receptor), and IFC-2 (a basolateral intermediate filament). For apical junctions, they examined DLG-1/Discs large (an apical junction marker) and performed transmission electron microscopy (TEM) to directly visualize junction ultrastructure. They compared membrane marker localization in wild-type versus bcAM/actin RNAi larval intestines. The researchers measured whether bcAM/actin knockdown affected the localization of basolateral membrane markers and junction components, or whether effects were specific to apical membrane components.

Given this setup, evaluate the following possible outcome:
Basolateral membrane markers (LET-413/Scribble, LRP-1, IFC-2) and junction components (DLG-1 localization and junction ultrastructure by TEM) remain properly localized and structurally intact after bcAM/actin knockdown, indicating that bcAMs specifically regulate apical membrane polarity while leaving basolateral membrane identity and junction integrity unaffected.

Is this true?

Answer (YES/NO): YES